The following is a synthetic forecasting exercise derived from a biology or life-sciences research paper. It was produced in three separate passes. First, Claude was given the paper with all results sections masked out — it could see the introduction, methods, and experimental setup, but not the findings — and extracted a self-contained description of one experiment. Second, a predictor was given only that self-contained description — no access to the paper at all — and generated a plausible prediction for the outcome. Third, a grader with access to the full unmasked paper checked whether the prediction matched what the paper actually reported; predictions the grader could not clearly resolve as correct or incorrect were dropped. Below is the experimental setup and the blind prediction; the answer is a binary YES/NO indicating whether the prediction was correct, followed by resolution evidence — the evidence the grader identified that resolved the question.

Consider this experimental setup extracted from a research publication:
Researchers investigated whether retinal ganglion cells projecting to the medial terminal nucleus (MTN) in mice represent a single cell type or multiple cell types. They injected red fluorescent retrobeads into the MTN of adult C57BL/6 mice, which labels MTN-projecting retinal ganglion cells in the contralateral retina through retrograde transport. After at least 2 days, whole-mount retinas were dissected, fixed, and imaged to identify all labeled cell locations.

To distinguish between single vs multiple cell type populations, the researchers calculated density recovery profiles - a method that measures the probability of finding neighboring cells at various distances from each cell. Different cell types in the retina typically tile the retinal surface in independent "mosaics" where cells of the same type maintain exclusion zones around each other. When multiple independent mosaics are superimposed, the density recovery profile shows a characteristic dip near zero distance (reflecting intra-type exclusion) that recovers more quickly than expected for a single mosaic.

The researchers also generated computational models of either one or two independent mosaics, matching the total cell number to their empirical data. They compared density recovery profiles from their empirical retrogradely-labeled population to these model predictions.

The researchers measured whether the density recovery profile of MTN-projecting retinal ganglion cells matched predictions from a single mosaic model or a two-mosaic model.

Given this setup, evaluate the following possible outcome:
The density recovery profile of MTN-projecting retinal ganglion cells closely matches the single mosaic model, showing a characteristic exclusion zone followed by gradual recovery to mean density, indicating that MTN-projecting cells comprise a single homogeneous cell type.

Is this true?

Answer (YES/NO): NO